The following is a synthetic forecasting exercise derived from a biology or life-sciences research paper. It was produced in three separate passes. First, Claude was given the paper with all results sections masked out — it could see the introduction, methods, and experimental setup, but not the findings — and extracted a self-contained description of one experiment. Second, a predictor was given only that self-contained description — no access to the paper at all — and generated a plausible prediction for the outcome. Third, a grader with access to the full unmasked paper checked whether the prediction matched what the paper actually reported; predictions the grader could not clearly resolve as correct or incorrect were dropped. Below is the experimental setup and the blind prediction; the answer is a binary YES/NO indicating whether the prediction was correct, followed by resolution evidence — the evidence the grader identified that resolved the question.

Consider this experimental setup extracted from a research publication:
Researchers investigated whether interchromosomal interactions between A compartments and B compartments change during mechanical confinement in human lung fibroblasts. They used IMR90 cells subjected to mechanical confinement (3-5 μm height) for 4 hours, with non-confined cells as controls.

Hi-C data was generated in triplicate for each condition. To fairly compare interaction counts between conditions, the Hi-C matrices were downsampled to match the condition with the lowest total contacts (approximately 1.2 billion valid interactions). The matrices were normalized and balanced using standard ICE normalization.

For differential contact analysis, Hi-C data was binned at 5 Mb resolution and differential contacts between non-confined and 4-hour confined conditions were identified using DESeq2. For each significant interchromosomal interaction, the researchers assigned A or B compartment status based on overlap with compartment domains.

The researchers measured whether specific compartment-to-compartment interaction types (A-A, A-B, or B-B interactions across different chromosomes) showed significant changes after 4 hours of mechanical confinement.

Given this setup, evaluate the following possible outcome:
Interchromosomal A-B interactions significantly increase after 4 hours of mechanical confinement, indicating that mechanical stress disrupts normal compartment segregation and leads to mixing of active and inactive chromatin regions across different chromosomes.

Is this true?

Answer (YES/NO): NO